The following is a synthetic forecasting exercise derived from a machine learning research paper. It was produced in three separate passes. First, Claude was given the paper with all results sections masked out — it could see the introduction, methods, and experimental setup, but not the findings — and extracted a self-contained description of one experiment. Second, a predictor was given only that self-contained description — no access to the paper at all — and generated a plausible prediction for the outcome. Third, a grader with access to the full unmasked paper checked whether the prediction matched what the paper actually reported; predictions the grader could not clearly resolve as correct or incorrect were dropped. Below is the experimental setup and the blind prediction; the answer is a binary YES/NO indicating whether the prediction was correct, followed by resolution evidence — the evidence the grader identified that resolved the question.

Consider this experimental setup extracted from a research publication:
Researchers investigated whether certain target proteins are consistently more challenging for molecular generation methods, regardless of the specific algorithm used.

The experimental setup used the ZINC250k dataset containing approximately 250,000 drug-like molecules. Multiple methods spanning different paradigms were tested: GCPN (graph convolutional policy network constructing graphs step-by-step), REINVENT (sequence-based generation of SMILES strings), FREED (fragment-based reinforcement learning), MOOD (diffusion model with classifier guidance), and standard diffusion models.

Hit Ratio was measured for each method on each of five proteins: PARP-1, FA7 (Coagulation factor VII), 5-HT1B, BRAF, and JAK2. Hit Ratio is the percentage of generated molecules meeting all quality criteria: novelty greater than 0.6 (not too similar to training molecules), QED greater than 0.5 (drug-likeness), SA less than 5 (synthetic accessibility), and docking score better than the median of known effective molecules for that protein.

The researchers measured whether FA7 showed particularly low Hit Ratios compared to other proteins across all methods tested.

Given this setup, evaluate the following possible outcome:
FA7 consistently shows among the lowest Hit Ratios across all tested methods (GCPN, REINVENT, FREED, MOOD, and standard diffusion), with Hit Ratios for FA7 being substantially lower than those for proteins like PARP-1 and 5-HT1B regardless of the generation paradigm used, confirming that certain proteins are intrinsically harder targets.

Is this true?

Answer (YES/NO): YES